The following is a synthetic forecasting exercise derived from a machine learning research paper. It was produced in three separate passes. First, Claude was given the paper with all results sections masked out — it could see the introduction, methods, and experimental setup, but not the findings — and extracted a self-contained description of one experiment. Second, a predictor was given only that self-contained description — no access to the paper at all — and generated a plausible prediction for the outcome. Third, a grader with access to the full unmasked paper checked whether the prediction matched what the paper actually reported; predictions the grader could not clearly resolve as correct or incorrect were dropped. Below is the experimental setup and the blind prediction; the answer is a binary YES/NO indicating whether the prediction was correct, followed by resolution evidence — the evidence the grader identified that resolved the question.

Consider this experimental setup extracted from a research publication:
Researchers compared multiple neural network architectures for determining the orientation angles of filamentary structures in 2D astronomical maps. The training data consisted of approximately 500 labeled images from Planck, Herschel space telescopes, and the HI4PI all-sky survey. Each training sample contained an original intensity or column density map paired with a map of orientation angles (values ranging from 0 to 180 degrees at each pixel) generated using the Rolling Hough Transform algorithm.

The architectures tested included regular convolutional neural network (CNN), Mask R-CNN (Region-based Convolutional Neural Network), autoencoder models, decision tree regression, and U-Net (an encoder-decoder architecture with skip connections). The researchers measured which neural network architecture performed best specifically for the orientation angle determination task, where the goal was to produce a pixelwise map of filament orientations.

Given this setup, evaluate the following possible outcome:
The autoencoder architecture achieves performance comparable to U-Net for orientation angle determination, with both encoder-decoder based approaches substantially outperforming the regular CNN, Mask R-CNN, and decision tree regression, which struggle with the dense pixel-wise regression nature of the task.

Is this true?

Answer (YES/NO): NO